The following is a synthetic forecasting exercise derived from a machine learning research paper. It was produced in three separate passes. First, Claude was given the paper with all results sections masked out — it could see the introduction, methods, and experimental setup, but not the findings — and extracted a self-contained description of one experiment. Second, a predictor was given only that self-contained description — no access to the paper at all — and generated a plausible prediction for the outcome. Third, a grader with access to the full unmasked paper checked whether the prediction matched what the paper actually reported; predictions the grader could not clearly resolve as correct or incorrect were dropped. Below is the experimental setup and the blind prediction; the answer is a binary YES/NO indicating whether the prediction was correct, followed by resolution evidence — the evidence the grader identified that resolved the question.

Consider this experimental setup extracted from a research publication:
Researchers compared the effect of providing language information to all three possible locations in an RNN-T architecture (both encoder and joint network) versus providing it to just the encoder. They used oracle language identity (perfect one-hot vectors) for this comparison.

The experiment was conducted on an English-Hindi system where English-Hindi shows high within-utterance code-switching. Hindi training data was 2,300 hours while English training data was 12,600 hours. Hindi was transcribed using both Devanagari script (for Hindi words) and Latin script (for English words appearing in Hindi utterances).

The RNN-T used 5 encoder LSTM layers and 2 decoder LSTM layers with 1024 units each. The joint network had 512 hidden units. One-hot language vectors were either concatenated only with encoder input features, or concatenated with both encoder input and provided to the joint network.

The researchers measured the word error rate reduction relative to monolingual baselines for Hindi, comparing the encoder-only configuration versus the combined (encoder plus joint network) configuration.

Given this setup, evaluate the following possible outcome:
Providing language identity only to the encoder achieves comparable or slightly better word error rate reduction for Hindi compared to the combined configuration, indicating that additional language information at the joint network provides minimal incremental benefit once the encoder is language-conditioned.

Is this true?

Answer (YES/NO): NO